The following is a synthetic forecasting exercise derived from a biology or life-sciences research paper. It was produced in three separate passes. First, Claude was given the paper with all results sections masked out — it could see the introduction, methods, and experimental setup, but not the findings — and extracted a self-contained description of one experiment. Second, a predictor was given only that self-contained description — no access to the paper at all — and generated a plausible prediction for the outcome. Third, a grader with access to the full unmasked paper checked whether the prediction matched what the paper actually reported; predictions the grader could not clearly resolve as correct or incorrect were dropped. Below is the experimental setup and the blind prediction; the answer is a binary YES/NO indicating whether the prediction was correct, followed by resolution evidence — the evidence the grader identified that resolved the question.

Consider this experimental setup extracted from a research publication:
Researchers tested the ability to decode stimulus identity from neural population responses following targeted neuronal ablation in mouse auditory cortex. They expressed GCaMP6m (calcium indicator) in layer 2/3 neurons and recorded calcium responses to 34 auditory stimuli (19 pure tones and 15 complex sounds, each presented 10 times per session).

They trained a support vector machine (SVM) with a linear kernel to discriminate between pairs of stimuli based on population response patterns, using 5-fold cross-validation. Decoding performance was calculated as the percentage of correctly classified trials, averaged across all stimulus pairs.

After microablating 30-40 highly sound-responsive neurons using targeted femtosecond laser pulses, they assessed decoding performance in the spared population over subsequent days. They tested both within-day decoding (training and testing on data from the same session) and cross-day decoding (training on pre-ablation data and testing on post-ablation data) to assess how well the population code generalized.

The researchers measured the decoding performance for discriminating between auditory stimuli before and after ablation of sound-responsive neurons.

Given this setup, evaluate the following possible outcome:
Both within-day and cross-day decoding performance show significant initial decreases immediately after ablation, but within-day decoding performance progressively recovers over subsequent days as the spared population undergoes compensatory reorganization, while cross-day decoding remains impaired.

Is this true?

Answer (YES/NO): NO